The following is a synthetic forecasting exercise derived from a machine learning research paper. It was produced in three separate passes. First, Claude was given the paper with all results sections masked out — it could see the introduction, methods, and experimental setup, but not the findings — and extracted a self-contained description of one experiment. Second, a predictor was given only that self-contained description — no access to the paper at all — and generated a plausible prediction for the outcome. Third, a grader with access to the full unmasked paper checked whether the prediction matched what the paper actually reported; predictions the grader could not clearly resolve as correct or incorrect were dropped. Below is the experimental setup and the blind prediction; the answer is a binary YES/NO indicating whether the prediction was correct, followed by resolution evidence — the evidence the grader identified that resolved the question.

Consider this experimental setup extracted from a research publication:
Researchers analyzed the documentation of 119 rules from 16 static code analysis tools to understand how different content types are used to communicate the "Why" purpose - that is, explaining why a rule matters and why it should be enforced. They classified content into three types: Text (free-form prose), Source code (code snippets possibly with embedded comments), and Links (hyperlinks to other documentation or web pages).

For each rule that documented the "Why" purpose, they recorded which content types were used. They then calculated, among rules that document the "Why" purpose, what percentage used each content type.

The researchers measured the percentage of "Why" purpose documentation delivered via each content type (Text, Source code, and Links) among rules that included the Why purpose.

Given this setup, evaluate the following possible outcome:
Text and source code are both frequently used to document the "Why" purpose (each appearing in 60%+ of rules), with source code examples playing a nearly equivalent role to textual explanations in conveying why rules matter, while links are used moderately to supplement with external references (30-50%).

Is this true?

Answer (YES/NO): NO